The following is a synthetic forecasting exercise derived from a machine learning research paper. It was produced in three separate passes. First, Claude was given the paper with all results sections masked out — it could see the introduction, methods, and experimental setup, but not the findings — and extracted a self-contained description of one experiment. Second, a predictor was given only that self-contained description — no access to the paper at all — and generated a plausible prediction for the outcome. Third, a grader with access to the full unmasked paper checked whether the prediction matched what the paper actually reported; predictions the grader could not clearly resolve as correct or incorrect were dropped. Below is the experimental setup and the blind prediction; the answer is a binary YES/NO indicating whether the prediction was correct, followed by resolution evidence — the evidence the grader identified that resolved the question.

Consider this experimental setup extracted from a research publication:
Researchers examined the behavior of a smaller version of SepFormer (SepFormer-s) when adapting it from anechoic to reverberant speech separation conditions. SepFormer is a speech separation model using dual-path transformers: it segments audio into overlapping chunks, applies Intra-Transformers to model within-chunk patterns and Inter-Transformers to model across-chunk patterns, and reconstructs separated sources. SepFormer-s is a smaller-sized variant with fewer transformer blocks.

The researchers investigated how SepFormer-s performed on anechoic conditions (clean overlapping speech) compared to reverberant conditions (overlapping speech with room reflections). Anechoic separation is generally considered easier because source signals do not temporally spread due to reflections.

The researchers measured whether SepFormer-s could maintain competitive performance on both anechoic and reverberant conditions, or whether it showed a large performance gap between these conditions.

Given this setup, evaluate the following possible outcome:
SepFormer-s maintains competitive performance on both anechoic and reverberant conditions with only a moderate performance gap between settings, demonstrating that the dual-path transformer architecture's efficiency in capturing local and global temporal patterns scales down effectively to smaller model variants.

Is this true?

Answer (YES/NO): NO